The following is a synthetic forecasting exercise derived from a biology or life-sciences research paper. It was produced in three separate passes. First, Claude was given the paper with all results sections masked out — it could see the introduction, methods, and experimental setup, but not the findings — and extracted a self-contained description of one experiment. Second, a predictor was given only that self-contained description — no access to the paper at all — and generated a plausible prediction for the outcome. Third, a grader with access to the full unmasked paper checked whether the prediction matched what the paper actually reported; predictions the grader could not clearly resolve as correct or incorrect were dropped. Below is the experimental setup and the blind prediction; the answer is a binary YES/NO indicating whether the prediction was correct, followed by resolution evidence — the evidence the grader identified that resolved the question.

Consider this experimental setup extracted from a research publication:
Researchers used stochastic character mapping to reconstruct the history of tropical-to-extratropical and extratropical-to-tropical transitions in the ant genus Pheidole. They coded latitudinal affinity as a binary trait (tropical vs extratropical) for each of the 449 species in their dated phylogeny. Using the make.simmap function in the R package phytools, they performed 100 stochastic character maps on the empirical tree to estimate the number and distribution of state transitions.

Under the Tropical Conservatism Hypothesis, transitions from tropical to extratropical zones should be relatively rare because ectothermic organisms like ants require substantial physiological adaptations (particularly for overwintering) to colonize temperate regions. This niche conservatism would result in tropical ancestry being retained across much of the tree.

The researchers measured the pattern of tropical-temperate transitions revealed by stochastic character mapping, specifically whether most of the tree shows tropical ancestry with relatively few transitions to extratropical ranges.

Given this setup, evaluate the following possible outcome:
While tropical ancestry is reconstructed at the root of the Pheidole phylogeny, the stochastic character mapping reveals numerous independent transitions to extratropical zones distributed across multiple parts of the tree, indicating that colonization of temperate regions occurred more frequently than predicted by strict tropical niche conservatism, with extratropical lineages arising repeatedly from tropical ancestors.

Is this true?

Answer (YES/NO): NO